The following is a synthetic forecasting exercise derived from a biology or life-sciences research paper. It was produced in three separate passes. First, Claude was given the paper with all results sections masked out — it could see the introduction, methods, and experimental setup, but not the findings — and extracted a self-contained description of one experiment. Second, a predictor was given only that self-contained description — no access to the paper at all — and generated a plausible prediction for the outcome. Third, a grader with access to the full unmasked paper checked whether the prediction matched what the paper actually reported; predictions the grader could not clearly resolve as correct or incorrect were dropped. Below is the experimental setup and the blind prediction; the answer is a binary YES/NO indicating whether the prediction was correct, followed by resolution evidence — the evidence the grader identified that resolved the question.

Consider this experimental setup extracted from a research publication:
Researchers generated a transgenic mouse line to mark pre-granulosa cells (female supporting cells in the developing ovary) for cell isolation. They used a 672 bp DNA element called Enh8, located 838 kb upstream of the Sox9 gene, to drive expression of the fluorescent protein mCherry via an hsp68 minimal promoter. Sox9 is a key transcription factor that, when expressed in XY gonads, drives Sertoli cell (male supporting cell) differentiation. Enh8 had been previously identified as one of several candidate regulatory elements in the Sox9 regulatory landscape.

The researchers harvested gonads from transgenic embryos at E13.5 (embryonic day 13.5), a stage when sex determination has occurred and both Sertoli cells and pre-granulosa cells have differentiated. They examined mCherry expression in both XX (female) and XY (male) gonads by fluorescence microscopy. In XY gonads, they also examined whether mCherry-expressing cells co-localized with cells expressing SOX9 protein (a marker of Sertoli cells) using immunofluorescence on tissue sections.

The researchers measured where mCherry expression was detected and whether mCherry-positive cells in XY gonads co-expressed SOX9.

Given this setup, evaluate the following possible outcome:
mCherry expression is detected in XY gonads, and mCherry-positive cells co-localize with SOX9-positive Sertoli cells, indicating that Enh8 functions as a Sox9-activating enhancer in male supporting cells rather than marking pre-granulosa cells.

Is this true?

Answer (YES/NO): NO